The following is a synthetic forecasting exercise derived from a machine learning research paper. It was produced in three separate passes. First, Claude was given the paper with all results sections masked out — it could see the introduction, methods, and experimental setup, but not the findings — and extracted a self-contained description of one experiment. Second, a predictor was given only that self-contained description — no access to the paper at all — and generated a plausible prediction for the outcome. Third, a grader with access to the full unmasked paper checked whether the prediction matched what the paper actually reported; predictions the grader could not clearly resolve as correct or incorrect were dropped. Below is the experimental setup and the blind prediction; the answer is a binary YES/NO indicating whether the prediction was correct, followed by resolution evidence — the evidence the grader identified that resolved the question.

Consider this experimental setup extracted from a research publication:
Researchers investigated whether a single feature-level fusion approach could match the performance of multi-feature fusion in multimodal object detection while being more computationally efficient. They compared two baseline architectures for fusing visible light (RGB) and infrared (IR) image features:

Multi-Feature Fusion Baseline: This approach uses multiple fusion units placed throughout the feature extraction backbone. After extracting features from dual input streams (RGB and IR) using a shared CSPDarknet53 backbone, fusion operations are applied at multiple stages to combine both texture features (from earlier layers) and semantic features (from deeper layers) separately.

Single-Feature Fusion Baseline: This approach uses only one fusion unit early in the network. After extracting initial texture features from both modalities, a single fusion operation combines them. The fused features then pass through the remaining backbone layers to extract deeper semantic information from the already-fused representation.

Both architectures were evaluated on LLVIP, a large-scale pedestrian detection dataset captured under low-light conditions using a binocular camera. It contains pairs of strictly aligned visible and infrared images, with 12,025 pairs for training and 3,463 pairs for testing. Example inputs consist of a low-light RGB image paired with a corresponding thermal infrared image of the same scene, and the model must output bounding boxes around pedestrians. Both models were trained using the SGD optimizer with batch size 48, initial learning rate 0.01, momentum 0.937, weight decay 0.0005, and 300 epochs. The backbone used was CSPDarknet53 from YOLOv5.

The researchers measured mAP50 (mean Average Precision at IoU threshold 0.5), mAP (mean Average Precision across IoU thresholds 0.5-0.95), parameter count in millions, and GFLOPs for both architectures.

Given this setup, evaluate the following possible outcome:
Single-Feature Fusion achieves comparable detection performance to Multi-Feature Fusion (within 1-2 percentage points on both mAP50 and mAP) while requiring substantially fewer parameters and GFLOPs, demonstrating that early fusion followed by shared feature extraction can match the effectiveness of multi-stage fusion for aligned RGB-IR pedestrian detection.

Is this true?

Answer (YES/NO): YES